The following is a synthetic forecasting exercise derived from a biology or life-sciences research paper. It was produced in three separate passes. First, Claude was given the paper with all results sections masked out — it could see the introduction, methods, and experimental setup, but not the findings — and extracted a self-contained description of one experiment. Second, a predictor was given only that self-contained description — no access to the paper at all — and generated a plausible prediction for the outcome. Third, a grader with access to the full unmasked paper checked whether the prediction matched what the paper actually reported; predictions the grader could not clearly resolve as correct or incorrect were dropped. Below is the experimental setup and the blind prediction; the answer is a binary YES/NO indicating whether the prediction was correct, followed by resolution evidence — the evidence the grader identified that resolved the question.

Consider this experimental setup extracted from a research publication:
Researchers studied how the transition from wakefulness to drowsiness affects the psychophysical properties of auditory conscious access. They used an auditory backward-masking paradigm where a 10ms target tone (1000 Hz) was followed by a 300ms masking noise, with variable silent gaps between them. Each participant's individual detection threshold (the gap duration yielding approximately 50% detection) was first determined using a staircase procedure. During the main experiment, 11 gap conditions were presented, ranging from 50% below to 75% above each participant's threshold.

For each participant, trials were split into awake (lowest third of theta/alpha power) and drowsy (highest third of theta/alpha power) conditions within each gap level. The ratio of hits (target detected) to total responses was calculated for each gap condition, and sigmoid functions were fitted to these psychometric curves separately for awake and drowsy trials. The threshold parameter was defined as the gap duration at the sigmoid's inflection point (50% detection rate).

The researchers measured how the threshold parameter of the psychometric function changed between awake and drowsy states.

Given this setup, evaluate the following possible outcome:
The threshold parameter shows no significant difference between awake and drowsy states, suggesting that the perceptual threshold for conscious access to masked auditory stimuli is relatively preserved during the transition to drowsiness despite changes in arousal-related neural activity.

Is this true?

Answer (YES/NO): YES